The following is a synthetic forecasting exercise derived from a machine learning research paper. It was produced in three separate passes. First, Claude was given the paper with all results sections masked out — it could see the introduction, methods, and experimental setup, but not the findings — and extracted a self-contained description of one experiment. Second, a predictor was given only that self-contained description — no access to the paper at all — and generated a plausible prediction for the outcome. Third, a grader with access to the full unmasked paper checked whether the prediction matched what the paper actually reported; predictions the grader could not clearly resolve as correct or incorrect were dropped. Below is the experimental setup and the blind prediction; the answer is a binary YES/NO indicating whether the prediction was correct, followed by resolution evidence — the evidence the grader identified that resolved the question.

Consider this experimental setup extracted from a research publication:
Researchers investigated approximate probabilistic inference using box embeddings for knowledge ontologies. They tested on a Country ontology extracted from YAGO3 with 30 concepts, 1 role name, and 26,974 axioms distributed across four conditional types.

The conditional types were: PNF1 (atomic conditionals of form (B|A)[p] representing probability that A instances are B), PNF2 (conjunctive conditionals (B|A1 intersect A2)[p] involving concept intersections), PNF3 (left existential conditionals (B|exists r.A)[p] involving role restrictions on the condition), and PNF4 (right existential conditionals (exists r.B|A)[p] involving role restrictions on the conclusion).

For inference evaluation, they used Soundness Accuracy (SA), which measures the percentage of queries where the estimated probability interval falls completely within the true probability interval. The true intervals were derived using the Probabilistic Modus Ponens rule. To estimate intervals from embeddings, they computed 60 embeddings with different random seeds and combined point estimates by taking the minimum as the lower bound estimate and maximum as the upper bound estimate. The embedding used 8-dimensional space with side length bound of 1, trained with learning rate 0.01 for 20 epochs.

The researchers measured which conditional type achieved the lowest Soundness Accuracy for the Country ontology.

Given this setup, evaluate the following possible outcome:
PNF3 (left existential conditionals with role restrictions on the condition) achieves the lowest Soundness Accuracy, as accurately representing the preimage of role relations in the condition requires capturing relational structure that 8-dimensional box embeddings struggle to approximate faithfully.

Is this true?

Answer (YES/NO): NO